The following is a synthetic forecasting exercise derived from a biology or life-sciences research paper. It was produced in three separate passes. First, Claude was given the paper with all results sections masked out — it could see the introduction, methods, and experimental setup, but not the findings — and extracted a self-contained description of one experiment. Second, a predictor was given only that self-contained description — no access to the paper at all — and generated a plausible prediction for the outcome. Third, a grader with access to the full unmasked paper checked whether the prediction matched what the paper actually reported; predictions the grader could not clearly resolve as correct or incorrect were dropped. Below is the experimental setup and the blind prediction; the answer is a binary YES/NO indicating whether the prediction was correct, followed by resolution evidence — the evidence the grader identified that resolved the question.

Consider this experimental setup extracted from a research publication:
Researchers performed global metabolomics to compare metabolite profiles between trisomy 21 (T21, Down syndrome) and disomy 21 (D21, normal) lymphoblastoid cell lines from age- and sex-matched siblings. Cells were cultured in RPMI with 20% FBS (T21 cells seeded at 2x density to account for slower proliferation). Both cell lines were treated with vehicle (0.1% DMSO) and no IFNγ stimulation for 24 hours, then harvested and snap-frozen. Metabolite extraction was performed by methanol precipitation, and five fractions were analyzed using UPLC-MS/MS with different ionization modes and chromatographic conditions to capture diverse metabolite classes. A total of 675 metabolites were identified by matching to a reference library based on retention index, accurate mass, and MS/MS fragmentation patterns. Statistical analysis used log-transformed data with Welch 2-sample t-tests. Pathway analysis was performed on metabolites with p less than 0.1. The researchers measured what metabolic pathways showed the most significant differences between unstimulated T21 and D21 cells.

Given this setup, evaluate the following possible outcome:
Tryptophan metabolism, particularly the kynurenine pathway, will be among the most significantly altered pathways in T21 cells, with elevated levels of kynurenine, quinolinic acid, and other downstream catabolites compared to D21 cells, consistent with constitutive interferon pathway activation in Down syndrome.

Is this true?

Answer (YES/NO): NO